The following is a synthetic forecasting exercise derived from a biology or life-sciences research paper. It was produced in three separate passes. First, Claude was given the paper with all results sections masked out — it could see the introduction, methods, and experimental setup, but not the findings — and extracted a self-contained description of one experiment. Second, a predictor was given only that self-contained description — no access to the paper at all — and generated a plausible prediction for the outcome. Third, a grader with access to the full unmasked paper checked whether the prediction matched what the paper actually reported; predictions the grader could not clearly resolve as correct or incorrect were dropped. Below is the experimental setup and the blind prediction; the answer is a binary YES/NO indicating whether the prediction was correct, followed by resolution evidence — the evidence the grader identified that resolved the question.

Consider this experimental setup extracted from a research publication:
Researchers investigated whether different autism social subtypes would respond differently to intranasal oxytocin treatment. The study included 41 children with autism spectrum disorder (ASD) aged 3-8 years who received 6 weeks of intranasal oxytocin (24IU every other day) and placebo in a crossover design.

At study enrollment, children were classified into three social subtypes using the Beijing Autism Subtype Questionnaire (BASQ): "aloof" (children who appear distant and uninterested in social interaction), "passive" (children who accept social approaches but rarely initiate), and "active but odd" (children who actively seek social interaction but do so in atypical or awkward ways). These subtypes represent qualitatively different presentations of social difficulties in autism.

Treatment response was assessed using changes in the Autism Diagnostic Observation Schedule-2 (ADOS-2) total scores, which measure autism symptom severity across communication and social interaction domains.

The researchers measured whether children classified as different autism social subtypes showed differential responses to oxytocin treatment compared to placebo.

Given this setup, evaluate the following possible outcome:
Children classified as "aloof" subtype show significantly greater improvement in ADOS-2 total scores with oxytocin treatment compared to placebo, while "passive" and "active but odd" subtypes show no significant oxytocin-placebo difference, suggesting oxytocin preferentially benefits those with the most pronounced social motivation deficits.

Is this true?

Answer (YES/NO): NO